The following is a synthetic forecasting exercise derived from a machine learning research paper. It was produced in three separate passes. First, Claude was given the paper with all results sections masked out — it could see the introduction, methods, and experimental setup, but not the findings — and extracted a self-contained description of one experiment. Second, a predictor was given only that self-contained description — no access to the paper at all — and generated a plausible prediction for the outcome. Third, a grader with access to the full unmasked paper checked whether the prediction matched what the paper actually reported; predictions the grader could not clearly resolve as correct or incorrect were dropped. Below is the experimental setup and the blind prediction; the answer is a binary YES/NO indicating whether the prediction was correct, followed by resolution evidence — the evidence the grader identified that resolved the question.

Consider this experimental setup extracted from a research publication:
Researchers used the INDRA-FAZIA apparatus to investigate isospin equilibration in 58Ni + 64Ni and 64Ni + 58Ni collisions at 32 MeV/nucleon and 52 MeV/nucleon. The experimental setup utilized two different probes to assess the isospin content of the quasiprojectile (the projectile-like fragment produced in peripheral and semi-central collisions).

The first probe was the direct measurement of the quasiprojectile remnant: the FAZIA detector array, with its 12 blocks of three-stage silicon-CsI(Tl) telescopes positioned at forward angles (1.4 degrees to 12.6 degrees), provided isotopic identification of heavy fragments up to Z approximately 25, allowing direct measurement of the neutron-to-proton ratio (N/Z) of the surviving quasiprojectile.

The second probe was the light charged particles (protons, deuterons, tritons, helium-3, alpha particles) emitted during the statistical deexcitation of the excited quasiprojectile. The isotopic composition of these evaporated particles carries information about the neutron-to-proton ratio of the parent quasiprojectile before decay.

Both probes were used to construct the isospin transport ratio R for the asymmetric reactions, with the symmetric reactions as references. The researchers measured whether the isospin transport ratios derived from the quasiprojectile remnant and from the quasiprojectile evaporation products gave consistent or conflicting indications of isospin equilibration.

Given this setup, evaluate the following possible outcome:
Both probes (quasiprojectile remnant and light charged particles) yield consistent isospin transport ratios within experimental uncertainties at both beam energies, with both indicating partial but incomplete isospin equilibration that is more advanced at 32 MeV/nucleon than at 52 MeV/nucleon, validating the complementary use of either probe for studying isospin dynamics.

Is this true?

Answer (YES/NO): YES